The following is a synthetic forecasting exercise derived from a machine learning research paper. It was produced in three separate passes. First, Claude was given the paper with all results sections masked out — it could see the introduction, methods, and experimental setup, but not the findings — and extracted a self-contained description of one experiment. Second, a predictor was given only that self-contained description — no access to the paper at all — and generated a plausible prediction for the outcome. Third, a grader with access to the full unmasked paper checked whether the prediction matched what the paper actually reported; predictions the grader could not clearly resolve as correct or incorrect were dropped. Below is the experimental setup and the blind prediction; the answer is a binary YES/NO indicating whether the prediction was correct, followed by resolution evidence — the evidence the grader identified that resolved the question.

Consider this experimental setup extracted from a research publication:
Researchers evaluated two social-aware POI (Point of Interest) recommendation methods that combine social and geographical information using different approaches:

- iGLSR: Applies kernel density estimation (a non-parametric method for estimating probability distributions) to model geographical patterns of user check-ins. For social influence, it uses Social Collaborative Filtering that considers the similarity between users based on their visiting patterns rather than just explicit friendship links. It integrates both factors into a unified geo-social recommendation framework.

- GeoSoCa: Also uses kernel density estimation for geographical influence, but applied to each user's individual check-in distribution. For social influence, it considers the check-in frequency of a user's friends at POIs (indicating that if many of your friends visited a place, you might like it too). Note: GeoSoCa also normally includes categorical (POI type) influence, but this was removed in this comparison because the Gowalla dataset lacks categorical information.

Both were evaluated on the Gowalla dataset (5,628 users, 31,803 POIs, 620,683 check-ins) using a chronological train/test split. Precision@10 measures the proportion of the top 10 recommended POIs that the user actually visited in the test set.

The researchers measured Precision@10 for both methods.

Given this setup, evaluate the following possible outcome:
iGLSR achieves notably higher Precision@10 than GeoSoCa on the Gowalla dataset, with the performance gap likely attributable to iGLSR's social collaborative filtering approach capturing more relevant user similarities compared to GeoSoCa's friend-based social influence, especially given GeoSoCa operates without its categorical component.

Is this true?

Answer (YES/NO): YES